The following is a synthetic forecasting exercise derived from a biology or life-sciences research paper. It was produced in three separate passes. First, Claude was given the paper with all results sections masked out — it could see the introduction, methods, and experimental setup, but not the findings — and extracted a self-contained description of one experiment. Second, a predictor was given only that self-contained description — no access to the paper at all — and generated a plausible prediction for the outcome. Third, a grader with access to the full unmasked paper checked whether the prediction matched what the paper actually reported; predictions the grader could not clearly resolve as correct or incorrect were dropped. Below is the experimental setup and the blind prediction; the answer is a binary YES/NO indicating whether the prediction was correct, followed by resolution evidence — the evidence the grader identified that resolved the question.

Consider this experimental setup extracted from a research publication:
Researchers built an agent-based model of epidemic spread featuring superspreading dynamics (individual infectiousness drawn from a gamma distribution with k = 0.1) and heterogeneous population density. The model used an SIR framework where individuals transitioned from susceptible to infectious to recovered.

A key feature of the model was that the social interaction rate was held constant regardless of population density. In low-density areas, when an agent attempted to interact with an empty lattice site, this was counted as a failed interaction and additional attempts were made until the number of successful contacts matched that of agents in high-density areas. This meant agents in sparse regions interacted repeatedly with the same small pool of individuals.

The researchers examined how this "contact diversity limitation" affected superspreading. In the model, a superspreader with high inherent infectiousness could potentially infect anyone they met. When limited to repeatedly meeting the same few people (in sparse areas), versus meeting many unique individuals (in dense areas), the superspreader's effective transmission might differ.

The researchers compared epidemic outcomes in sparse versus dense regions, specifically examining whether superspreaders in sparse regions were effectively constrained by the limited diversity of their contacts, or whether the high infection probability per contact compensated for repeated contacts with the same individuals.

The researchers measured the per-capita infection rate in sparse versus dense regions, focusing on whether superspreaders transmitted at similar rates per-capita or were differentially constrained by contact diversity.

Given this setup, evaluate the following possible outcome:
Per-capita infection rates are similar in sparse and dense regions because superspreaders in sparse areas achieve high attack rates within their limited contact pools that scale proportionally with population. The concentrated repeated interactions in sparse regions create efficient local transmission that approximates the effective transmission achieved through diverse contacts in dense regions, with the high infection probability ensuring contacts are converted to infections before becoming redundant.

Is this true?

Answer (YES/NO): NO